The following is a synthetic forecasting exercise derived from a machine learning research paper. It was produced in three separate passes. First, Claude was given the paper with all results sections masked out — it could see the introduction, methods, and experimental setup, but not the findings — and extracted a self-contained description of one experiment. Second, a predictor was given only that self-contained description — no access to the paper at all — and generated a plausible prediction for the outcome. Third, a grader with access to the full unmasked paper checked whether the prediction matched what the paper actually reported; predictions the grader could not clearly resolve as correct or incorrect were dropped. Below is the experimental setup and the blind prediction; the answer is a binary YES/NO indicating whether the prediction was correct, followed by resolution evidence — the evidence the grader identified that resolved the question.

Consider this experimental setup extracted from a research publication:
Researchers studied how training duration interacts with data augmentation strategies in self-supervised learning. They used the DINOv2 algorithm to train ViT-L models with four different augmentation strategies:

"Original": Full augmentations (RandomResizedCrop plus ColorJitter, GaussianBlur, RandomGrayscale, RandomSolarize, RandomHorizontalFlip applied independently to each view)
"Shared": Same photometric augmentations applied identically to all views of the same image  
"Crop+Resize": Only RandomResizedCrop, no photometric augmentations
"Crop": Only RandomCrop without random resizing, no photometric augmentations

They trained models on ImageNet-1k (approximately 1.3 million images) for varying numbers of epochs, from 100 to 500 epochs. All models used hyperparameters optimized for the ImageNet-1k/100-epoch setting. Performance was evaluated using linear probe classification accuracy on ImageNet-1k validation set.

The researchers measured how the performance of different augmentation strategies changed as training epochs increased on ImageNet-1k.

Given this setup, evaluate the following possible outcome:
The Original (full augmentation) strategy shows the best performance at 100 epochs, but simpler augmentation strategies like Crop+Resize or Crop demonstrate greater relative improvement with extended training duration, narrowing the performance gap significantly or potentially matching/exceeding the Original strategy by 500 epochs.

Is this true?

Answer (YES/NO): NO